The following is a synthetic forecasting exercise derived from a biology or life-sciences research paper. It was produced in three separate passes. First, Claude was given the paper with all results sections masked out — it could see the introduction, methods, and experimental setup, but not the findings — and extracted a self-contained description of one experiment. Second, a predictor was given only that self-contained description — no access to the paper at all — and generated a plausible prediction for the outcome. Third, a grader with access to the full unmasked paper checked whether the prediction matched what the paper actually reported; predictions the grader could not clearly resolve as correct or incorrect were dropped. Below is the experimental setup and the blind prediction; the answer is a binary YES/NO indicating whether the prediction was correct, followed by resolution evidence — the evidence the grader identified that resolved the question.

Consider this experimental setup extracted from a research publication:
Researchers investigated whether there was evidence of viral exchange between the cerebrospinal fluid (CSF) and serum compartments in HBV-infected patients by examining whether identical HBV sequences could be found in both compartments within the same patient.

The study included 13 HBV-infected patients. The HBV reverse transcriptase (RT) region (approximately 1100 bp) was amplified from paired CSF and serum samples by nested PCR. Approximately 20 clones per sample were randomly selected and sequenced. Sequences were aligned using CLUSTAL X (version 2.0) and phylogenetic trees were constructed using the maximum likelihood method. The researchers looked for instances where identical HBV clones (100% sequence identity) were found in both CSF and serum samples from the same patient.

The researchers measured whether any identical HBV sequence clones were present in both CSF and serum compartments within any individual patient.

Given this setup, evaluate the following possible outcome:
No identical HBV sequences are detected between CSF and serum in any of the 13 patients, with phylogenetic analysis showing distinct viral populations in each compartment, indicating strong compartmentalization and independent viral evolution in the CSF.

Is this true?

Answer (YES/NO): NO